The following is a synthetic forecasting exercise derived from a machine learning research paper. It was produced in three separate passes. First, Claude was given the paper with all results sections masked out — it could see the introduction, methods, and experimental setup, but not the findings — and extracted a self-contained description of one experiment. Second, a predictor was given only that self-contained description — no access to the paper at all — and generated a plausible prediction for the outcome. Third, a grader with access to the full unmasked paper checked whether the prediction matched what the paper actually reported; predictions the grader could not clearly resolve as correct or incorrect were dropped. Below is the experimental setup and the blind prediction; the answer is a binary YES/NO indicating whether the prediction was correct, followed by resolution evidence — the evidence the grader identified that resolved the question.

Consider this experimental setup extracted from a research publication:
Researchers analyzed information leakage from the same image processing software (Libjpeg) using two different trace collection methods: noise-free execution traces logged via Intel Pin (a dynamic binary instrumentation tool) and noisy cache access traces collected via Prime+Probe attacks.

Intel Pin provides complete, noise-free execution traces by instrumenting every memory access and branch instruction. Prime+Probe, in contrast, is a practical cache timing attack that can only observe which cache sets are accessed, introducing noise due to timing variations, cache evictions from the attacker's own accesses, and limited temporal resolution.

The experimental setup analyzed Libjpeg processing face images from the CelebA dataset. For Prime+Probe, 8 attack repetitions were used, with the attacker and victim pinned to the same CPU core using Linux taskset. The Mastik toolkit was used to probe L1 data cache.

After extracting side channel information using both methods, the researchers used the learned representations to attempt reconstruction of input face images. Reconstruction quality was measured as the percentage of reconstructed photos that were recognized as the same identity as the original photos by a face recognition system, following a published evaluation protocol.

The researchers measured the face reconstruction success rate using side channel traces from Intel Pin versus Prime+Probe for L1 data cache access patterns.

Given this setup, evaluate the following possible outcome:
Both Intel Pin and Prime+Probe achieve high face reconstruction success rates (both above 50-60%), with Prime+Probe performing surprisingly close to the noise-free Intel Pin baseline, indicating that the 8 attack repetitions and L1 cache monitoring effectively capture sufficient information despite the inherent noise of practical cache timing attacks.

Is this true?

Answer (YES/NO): NO